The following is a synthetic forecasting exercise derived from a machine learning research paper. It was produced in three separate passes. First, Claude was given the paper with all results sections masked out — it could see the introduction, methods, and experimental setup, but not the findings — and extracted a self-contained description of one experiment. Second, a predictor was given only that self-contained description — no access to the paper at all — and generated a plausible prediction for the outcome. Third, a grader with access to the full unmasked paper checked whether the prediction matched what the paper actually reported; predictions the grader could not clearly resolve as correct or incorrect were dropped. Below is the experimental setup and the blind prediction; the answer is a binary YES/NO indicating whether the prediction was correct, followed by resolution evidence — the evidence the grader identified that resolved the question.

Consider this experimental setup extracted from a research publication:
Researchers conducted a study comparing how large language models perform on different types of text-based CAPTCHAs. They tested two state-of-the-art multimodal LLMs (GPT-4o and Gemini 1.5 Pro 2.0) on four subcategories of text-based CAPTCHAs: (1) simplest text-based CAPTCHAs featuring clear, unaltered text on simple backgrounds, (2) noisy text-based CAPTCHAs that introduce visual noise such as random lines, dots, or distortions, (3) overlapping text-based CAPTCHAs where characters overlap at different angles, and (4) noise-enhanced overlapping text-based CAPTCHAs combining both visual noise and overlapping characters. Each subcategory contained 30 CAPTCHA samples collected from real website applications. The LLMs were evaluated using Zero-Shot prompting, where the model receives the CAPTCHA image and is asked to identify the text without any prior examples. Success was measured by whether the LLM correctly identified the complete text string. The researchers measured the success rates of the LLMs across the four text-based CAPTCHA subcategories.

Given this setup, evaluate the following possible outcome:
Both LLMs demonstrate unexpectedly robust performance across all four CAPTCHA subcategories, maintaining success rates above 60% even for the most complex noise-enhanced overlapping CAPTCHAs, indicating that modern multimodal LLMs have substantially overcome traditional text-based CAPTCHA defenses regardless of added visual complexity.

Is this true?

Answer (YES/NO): NO